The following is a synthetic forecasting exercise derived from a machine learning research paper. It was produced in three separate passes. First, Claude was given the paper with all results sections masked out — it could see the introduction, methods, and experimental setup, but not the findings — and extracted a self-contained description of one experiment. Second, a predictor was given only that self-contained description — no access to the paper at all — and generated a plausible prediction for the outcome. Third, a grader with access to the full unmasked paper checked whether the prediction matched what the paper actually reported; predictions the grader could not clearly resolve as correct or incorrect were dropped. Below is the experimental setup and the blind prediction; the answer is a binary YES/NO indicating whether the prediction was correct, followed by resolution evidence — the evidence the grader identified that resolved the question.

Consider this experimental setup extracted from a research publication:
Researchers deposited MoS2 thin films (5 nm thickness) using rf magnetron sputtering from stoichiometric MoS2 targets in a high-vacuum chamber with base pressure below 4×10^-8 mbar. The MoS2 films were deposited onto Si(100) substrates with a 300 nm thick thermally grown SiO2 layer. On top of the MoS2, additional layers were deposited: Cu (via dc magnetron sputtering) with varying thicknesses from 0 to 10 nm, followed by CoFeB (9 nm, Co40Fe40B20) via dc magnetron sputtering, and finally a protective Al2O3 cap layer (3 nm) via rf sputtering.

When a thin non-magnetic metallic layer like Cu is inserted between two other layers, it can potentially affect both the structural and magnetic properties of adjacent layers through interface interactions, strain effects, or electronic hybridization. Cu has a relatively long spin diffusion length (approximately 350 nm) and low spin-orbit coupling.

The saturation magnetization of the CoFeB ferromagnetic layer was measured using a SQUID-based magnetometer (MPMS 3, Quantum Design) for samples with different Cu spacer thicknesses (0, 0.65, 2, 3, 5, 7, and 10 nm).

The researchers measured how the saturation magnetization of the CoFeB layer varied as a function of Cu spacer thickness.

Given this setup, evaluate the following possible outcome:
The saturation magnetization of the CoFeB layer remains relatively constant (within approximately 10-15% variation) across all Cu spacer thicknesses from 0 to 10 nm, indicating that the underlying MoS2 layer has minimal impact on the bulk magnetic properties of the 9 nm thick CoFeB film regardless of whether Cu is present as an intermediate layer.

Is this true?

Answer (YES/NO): YES